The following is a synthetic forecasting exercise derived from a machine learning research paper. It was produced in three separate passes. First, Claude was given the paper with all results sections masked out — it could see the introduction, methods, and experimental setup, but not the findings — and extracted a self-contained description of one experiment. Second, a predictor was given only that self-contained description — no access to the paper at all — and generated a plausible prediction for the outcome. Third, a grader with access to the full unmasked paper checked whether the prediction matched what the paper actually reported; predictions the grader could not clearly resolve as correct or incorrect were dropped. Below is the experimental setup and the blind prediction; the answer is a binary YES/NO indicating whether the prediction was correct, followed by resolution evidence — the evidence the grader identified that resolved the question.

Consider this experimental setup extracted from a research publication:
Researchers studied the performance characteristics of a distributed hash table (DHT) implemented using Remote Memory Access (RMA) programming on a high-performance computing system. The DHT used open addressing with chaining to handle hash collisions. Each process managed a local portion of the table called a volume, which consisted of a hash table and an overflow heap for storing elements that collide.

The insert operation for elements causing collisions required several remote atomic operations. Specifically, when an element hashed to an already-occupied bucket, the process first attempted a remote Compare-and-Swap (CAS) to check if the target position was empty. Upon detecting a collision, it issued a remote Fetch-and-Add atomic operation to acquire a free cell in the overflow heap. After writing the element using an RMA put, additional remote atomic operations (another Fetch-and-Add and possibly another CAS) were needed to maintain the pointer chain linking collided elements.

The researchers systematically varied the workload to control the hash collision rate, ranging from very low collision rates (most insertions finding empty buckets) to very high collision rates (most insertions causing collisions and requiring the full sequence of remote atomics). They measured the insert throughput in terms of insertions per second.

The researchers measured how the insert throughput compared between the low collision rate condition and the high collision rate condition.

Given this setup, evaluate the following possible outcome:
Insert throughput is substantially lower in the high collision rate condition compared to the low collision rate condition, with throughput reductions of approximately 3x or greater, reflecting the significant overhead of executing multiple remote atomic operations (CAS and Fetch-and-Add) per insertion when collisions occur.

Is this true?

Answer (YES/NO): YES